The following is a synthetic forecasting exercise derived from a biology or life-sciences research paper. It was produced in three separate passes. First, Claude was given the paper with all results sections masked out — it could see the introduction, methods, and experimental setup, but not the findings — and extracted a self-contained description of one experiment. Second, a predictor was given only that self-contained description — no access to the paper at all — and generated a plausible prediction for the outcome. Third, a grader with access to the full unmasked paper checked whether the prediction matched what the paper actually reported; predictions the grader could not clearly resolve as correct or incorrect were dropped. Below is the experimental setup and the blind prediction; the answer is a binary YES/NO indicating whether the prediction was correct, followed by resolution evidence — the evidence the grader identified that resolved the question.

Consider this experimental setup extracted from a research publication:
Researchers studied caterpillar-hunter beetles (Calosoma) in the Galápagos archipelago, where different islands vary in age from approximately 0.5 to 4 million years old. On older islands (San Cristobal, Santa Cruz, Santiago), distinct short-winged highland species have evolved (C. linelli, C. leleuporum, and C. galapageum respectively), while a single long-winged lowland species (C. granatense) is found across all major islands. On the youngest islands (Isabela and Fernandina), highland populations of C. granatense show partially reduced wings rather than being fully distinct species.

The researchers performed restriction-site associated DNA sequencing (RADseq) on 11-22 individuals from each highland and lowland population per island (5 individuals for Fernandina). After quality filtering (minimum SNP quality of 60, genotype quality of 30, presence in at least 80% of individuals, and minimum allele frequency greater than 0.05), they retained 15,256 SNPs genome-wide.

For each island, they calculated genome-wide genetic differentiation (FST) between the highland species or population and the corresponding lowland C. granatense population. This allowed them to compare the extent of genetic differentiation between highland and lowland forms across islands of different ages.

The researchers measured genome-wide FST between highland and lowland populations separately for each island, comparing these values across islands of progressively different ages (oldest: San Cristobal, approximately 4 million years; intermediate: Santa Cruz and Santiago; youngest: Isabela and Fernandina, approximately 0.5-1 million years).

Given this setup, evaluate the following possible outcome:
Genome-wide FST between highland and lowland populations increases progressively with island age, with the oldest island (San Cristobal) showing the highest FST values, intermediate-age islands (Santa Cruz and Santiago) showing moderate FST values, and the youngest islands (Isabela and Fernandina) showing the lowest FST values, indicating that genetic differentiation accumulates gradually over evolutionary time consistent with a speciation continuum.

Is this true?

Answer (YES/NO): YES